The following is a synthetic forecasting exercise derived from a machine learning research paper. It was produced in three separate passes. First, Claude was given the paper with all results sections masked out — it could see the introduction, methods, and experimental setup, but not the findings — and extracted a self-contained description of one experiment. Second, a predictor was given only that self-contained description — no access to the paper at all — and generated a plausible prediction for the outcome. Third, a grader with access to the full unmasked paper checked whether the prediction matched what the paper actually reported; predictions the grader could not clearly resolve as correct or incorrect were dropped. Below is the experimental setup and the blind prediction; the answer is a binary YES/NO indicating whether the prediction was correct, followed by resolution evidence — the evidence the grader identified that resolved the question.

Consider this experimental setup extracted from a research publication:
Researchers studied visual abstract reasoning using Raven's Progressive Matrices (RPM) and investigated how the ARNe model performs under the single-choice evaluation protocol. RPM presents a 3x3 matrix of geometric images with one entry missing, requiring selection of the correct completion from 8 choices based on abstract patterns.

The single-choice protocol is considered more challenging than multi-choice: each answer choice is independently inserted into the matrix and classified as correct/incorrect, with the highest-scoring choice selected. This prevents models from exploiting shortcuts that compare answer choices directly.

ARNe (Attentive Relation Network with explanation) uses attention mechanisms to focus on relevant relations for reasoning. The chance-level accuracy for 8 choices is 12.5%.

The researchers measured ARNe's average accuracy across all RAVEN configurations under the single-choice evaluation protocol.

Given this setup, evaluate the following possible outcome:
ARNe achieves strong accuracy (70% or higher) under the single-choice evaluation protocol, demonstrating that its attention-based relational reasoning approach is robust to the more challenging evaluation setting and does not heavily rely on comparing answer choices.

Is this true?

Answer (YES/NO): NO